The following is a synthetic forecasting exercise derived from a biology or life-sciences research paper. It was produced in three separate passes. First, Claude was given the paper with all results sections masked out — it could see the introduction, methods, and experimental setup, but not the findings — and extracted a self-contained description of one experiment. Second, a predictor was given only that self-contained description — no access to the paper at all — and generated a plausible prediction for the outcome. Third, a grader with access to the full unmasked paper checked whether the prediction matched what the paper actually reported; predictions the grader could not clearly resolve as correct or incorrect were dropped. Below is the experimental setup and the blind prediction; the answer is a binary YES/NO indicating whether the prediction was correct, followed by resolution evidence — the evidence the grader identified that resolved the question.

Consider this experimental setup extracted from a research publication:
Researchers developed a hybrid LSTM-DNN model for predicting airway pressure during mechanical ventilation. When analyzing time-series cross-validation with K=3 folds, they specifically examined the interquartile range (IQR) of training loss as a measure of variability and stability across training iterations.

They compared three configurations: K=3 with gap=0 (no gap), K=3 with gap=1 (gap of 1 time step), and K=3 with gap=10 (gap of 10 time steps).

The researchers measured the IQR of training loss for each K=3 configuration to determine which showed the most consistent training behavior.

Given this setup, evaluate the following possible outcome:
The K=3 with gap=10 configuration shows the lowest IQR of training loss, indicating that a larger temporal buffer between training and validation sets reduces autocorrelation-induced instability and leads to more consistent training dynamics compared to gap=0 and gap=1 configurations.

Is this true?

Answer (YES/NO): NO